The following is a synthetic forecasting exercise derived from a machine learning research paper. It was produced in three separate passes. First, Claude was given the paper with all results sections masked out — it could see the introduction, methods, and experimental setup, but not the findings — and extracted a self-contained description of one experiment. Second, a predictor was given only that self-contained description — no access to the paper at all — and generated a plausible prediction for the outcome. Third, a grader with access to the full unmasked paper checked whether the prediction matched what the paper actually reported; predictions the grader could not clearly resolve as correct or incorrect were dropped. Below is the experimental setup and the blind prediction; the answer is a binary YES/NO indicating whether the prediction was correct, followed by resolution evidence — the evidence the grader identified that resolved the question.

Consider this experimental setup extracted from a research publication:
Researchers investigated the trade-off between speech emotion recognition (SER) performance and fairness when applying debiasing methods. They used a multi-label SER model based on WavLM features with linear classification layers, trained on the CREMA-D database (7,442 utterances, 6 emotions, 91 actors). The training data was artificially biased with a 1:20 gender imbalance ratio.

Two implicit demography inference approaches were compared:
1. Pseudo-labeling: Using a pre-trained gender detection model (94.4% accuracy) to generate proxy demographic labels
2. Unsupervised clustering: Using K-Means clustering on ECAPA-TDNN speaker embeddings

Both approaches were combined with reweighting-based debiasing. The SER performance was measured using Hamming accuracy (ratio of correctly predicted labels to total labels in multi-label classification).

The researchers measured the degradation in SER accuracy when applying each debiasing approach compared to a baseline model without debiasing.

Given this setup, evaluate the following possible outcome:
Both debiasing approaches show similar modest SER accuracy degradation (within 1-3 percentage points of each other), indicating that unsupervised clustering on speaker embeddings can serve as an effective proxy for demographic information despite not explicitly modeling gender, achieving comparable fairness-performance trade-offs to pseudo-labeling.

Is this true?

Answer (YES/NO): NO